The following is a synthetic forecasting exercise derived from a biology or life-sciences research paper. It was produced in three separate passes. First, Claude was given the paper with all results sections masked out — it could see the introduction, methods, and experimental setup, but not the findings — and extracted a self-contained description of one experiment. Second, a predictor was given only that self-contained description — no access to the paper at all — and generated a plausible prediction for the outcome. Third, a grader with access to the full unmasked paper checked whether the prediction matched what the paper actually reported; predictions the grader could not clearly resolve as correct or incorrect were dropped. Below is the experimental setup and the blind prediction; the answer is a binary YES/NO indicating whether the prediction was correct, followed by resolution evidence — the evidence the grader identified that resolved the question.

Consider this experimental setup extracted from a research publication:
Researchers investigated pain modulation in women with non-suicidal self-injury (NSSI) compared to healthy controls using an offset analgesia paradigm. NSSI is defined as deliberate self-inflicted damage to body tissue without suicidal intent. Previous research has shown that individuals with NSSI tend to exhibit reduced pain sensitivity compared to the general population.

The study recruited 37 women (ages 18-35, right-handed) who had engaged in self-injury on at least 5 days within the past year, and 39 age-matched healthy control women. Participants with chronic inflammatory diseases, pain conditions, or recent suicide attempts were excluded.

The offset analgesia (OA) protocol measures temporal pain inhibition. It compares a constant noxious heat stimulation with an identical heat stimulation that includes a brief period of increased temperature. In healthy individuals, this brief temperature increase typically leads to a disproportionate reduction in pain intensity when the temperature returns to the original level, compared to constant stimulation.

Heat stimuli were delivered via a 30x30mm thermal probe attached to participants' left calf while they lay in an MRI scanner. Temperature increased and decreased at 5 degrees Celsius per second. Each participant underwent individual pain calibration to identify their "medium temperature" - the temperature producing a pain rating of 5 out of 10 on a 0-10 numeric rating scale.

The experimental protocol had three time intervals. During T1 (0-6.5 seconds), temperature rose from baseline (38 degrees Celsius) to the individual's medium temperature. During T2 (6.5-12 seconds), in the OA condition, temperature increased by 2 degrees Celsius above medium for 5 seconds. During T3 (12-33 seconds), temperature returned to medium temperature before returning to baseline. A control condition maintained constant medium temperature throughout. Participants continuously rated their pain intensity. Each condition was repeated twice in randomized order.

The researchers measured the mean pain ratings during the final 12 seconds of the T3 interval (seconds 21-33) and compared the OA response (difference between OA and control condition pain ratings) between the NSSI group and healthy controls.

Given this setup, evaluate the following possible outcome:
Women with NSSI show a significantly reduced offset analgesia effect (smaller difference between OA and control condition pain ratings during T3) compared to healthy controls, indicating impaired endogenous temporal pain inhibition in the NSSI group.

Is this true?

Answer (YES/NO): NO